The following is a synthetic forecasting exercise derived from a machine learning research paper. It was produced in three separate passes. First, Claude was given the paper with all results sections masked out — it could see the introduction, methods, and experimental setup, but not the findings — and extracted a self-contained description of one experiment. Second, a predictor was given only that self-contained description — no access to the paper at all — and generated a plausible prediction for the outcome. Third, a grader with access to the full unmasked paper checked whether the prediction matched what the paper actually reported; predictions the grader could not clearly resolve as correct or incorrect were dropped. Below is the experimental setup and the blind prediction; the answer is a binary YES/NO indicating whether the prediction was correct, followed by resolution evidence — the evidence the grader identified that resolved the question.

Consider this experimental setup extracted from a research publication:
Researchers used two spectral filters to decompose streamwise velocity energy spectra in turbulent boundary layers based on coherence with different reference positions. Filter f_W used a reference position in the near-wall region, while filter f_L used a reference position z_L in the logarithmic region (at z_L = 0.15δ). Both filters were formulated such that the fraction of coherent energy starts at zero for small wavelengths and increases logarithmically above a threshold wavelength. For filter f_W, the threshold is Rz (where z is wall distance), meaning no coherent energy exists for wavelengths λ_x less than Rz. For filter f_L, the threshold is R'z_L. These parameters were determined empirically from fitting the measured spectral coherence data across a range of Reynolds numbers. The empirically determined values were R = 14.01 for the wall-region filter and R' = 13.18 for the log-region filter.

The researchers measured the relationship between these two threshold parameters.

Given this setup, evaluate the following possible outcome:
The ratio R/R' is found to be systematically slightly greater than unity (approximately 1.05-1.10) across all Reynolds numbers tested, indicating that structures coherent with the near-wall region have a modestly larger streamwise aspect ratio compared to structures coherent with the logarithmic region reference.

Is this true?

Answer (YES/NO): YES